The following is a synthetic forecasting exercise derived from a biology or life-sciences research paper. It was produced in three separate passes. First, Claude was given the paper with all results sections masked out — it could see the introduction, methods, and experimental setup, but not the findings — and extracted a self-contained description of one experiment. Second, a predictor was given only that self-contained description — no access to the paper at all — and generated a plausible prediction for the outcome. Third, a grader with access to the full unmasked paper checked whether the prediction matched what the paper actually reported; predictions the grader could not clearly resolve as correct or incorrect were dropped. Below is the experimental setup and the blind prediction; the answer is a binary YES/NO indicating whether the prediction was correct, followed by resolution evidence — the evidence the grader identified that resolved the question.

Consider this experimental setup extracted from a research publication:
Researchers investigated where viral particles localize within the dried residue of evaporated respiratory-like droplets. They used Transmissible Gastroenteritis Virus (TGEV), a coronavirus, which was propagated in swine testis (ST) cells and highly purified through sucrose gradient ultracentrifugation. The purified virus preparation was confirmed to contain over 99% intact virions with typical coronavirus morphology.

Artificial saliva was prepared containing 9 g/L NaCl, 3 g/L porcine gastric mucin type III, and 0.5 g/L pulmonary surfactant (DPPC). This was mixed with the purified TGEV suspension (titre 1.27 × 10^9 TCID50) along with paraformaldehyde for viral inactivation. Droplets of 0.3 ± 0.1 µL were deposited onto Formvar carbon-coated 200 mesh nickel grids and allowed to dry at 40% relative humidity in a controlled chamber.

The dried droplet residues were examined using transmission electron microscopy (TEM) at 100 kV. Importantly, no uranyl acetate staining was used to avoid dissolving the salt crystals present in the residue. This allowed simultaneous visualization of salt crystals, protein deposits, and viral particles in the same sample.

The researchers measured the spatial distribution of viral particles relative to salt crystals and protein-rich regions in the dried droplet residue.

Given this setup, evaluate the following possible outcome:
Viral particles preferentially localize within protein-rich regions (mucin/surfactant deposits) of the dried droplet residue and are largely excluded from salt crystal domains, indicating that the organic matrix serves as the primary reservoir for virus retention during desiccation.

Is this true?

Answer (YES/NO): YES